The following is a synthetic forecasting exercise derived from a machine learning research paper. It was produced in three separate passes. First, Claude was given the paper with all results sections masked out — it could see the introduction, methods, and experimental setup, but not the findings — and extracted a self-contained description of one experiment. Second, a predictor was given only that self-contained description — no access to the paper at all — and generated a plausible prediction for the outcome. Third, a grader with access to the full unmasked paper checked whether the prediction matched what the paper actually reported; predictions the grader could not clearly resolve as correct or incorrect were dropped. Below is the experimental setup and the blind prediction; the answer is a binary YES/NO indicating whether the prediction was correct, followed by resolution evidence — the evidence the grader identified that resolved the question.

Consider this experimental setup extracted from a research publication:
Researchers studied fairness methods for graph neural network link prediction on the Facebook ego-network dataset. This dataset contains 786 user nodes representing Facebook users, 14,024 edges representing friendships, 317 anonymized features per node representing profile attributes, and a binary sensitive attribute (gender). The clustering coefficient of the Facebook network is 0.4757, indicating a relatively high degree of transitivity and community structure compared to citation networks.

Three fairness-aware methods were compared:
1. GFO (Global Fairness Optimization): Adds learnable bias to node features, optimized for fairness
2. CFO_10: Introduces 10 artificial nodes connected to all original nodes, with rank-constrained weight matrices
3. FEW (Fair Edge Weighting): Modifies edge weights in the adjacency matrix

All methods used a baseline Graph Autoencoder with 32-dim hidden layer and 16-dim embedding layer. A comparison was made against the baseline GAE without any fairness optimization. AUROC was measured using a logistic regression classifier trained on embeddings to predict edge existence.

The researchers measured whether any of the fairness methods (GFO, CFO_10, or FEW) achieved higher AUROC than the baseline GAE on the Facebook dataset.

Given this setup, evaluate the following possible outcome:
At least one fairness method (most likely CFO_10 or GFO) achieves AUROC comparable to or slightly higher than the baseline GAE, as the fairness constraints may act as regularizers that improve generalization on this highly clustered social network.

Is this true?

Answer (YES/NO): YES